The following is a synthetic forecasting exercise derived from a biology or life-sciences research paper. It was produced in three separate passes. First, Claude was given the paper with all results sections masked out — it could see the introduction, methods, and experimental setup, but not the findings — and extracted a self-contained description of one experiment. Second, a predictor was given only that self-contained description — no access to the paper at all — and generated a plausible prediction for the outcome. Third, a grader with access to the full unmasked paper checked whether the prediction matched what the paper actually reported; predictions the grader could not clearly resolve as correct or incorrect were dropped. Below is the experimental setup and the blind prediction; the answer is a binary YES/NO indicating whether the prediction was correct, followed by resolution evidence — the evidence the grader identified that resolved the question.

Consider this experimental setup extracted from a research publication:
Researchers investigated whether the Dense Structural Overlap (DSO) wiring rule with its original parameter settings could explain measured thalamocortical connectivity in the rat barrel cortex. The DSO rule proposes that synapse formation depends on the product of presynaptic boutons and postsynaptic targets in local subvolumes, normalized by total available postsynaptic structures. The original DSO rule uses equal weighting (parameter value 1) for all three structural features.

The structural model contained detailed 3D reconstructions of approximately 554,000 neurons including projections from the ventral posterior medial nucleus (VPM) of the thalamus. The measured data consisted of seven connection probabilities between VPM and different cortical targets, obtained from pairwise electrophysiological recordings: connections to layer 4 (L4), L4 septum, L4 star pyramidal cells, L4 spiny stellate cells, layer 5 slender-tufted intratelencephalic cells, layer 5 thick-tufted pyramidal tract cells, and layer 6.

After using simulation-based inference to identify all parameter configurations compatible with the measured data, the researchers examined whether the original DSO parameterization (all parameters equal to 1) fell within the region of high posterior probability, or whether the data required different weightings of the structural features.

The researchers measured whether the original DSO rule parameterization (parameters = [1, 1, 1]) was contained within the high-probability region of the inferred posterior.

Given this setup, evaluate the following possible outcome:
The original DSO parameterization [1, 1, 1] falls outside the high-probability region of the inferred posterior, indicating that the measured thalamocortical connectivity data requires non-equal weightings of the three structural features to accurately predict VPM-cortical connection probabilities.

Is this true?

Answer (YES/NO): NO